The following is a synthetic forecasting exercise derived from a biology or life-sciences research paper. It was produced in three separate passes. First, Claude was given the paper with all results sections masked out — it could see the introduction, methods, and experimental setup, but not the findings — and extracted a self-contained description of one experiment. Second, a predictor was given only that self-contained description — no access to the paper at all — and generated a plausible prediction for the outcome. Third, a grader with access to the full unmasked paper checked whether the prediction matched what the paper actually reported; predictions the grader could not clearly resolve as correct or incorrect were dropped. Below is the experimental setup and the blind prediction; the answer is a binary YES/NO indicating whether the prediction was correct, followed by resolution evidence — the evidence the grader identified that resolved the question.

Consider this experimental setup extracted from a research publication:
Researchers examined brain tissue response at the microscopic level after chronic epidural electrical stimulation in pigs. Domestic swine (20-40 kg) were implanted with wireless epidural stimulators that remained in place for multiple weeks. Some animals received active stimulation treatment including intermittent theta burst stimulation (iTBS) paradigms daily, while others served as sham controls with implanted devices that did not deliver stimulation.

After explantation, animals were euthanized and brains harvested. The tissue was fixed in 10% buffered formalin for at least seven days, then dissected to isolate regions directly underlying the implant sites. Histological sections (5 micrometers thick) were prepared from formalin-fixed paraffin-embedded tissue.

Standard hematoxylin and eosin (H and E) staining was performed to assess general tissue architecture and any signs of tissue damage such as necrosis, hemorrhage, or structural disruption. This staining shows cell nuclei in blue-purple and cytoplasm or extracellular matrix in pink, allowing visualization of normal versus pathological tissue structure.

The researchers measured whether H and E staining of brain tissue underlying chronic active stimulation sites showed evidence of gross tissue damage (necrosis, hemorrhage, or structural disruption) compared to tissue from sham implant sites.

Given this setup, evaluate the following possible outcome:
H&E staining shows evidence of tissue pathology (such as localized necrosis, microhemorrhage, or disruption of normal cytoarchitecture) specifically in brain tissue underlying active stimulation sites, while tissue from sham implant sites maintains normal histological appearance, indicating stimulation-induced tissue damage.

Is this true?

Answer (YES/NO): NO